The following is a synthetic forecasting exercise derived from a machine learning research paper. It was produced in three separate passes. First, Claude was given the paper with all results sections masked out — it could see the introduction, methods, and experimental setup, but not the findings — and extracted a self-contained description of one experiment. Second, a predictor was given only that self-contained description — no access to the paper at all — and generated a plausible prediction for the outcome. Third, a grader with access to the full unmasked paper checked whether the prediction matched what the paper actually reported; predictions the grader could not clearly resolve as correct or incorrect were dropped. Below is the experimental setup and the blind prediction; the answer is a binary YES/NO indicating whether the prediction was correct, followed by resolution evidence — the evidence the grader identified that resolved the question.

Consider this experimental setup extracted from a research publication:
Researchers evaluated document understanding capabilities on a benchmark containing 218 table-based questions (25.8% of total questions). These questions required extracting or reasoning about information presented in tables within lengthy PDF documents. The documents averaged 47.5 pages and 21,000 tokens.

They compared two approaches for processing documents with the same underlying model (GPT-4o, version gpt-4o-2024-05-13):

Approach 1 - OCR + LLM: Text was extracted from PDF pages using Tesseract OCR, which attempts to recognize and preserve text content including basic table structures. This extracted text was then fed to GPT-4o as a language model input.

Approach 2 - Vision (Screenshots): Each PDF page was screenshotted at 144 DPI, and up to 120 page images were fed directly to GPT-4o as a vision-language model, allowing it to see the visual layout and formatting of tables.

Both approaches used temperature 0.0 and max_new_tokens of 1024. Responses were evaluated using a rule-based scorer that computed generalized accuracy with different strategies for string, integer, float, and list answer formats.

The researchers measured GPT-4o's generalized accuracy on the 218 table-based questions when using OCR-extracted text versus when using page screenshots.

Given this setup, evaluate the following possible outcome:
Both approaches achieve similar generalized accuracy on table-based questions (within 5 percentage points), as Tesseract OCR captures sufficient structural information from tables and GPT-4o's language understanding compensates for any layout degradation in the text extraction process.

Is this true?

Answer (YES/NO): NO